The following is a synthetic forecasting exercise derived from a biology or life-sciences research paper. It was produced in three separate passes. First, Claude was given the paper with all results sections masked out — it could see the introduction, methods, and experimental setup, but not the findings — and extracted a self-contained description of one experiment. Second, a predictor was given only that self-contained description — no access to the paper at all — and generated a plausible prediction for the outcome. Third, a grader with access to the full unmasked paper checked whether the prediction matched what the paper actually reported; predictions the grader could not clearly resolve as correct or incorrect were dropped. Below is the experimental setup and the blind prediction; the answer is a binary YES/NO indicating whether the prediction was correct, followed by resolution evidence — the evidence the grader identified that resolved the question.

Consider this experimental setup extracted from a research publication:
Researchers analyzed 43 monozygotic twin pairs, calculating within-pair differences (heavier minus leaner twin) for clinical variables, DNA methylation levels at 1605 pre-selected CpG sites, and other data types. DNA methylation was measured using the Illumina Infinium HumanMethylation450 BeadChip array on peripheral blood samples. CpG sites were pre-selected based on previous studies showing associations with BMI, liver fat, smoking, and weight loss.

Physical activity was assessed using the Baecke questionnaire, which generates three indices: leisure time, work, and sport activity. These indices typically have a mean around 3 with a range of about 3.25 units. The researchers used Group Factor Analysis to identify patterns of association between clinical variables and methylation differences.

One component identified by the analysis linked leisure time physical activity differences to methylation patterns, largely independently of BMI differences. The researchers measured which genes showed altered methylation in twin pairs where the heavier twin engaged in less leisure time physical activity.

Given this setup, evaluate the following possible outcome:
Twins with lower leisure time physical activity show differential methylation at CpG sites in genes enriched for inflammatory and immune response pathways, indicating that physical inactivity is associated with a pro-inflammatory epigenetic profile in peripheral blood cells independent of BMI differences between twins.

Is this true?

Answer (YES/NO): NO